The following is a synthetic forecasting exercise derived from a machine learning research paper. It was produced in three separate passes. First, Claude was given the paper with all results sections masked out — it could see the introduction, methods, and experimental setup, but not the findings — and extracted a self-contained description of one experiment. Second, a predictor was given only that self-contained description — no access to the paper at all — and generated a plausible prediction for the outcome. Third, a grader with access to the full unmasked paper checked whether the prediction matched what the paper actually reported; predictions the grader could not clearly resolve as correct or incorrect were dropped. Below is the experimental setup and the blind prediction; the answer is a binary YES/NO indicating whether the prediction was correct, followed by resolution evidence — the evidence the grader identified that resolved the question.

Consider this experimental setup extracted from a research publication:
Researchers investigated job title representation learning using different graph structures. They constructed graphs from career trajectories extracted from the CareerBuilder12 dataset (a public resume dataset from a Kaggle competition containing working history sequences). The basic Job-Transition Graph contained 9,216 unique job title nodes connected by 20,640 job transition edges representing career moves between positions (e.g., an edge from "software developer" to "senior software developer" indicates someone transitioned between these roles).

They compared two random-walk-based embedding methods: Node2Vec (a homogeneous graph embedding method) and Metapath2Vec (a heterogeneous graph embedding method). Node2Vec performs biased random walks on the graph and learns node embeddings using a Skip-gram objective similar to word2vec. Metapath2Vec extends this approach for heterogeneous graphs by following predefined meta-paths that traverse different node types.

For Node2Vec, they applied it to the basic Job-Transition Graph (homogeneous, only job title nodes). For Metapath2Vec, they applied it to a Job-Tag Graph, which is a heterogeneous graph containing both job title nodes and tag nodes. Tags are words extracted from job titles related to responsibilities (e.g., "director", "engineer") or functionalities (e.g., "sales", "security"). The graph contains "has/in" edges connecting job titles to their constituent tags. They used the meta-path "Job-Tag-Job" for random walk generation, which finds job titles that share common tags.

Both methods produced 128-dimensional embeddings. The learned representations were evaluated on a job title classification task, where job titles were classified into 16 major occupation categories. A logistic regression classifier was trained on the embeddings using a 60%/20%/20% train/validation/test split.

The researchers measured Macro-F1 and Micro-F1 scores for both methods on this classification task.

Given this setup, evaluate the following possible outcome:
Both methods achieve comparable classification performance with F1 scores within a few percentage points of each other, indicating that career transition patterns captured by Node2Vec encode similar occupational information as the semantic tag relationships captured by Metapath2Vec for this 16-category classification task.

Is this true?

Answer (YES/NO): NO